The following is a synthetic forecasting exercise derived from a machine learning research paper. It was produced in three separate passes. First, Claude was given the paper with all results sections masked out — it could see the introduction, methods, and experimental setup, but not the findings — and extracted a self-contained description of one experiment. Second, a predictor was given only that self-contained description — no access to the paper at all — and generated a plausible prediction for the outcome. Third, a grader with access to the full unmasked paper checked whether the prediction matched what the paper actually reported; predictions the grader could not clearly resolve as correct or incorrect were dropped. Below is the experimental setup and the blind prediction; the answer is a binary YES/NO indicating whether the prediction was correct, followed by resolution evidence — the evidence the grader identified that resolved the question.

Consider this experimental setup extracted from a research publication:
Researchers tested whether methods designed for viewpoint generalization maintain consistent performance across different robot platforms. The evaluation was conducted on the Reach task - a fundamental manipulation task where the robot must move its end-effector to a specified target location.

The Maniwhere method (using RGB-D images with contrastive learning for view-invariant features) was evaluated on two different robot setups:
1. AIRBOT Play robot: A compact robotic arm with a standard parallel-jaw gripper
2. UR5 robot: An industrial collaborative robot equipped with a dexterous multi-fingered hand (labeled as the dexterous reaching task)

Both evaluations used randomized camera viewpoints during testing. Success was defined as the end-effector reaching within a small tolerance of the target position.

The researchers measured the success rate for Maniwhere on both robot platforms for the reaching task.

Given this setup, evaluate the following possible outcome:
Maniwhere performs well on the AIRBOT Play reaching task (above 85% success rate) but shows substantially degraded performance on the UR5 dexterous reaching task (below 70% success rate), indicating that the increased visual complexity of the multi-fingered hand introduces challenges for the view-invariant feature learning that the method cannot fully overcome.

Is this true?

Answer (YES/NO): NO